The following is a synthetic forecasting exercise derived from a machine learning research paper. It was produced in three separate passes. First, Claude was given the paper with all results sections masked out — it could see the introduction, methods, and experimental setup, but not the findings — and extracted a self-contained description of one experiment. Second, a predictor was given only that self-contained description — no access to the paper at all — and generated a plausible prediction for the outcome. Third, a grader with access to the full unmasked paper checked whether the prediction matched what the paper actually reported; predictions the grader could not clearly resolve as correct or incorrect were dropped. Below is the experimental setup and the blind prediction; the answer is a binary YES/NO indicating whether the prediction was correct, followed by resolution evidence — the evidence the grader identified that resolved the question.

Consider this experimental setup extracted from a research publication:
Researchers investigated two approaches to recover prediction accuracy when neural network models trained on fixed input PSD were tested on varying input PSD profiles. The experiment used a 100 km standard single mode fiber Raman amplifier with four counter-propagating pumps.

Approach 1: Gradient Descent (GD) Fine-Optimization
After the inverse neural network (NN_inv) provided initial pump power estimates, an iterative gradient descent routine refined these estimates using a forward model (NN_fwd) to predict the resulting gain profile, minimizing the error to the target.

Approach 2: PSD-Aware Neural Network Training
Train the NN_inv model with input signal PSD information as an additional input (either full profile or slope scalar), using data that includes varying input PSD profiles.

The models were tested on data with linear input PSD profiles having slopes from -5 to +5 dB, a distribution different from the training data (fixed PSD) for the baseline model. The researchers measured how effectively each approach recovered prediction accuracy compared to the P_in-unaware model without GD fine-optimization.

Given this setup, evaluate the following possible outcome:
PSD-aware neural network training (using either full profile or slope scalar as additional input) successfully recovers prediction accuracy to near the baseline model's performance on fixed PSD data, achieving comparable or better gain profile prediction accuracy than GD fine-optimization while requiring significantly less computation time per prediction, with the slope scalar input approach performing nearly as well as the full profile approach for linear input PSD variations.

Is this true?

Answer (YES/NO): NO